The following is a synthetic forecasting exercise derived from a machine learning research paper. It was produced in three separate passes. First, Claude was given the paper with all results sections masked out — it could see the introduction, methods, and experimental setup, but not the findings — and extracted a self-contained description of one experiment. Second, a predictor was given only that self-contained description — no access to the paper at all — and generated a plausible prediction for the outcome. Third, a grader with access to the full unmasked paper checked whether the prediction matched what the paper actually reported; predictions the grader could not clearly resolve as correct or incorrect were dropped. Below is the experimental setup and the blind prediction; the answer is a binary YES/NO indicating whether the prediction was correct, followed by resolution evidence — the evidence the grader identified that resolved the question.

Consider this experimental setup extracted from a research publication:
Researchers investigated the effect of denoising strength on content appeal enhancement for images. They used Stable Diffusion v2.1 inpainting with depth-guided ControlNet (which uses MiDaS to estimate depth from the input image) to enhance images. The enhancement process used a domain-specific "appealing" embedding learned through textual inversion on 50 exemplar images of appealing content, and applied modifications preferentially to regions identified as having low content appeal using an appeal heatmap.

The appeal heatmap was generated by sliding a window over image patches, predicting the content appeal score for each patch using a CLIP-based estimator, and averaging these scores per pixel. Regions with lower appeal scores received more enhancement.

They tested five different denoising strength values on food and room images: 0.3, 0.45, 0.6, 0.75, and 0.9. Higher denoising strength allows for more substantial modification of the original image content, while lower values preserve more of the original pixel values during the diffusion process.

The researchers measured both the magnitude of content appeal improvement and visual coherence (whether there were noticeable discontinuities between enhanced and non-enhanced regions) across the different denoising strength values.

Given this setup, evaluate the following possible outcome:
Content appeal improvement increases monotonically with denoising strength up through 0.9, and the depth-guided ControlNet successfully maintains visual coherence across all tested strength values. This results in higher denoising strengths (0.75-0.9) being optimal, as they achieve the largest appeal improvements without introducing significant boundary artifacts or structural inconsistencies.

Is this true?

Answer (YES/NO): NO